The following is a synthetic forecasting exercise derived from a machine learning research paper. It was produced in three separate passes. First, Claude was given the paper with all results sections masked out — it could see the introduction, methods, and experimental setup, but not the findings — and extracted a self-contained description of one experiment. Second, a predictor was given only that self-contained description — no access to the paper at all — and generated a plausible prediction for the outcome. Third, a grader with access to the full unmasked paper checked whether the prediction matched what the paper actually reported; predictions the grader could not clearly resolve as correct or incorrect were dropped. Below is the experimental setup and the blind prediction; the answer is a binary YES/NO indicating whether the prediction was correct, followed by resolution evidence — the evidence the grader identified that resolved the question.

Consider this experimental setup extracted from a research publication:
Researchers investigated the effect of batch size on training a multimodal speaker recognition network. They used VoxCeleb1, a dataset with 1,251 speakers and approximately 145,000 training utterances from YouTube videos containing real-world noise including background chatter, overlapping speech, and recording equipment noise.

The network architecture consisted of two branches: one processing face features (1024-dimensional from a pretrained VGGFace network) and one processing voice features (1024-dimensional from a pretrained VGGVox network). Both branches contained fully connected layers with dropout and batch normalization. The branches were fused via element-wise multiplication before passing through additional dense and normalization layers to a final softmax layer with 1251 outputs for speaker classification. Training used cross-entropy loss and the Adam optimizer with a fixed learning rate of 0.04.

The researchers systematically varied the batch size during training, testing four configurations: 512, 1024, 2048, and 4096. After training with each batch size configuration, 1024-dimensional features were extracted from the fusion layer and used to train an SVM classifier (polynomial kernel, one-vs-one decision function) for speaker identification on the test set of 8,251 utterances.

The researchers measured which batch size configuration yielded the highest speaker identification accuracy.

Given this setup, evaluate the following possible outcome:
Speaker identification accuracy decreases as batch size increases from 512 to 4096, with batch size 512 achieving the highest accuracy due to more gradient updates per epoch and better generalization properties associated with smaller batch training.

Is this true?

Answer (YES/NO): NO